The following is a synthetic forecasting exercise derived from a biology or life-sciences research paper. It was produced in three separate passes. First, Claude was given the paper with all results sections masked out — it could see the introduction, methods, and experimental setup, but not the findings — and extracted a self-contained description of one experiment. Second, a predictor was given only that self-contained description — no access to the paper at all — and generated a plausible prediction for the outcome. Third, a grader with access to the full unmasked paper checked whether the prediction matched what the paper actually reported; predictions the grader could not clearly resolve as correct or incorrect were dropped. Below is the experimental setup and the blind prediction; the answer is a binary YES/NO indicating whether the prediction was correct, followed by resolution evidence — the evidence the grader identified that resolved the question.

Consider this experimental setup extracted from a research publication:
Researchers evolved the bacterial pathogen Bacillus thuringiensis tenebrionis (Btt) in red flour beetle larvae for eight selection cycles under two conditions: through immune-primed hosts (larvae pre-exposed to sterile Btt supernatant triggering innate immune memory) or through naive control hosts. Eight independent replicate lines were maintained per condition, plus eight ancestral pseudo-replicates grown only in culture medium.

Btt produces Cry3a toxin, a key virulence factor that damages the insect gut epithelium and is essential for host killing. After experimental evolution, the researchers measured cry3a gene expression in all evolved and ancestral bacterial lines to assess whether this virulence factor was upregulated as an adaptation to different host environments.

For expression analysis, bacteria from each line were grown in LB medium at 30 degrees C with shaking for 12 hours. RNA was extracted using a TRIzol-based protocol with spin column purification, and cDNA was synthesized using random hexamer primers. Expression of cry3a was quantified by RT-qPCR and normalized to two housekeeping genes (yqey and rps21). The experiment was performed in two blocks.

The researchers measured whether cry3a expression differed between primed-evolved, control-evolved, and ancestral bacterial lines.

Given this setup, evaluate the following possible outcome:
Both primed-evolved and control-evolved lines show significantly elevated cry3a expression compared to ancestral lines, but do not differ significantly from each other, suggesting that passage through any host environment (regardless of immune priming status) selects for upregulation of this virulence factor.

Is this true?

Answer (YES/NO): NO